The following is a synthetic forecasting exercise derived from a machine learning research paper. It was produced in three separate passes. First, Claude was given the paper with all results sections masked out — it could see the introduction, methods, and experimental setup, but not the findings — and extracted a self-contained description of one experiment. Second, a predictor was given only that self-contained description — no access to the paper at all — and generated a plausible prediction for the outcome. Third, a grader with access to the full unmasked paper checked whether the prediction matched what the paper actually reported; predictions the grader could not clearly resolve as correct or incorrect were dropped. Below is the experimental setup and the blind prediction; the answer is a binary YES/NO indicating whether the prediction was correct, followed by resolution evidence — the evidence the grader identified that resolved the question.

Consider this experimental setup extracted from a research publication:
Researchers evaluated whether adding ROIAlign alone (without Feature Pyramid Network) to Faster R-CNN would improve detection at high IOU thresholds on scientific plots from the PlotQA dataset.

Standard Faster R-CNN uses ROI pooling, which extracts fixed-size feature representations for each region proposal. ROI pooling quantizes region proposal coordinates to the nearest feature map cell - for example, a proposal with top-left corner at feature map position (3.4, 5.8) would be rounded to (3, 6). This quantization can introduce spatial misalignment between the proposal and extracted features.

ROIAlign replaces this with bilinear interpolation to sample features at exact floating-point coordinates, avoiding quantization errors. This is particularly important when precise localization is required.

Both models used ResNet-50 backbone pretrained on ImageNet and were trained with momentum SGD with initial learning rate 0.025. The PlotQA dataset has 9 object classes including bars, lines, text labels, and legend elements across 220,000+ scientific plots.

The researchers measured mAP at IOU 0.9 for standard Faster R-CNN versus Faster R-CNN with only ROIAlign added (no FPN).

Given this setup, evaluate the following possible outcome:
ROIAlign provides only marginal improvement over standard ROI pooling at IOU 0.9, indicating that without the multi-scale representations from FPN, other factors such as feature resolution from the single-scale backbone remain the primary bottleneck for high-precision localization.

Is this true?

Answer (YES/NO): NO